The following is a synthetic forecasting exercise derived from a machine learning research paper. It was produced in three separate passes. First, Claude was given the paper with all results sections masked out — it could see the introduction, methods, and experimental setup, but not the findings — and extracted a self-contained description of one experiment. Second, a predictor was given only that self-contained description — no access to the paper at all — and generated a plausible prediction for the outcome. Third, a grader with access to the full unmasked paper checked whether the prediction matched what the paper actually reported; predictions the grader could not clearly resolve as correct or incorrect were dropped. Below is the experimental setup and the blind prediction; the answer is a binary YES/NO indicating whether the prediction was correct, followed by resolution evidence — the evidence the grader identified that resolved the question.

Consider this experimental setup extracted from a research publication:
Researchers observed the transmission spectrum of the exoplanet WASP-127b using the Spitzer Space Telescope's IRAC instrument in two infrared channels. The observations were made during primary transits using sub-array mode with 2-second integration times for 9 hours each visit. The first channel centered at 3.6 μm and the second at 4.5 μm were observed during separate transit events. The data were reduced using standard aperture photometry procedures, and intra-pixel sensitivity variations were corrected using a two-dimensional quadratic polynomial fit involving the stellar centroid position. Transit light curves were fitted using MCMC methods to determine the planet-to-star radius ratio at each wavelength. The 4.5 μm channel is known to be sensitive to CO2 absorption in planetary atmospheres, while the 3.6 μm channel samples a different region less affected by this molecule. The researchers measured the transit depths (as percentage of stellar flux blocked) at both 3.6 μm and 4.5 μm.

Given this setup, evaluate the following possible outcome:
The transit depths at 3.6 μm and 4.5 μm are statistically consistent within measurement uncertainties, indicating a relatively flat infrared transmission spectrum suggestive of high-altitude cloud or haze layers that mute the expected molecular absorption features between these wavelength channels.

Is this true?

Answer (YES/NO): NO